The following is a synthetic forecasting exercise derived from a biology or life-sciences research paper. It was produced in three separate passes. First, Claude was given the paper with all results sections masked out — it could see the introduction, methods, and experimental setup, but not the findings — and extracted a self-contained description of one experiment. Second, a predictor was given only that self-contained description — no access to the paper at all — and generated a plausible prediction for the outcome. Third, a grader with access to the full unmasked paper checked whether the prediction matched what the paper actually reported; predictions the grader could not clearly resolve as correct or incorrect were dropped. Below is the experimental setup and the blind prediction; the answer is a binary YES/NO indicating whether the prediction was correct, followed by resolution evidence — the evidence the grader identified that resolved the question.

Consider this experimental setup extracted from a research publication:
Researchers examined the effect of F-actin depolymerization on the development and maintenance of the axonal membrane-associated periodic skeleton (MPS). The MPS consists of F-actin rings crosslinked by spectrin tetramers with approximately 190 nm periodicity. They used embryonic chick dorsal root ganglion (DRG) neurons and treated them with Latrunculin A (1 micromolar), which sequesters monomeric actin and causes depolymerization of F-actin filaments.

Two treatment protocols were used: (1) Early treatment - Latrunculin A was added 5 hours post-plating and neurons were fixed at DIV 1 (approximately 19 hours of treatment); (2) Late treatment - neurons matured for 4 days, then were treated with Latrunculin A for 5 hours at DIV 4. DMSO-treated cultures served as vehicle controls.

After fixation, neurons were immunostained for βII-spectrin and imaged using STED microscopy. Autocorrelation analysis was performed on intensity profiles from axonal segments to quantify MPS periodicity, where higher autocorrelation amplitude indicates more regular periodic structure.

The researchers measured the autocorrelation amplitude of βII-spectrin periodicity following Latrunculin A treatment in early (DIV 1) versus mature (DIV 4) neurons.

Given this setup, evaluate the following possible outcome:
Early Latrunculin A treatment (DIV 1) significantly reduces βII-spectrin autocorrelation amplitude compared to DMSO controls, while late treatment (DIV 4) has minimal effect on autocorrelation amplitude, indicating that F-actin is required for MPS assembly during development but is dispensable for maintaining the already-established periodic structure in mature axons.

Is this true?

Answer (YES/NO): NO